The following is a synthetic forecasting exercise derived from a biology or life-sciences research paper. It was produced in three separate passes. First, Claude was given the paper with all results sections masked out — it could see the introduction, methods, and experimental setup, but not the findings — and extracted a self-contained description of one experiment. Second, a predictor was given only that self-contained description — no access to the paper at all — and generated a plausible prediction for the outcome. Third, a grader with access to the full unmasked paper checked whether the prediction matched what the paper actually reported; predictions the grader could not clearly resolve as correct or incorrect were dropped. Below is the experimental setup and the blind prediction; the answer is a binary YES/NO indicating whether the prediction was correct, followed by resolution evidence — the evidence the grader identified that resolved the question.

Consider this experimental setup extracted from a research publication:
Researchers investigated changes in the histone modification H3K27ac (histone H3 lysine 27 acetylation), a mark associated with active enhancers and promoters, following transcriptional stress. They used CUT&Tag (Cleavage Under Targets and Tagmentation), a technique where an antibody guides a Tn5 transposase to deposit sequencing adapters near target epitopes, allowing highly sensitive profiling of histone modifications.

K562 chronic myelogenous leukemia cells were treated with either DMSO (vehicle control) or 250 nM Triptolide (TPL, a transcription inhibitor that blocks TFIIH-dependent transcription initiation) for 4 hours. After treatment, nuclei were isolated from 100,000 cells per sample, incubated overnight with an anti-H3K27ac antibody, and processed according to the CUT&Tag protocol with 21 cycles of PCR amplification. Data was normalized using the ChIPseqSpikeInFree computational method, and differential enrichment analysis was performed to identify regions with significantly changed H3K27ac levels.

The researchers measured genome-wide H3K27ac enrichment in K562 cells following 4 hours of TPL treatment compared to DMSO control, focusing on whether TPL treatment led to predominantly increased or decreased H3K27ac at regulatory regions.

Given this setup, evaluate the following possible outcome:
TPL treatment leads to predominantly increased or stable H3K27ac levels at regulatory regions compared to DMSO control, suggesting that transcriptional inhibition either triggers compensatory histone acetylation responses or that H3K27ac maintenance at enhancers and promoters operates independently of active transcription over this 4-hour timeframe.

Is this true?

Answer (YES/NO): NO